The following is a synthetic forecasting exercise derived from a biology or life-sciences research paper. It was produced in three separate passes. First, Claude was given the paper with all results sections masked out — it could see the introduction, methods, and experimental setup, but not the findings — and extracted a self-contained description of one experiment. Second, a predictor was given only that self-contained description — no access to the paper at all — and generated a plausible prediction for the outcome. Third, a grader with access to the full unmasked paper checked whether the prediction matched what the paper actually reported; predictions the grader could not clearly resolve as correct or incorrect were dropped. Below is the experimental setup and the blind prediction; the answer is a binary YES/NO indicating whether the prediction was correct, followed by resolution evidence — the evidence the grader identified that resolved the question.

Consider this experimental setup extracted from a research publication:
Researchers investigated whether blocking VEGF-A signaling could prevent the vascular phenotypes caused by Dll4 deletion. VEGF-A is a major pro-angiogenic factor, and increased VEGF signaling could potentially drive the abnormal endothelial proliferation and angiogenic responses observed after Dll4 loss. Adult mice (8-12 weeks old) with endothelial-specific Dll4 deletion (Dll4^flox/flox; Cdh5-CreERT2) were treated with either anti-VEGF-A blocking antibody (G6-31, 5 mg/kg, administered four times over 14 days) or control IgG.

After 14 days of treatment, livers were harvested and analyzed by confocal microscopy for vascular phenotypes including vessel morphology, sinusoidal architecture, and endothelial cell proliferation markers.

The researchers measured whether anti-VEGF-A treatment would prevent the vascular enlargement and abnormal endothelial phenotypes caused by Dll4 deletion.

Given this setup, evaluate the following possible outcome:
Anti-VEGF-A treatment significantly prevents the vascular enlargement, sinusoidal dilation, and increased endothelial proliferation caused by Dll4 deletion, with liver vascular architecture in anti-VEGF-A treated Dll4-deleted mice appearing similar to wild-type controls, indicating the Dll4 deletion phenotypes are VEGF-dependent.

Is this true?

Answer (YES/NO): NO